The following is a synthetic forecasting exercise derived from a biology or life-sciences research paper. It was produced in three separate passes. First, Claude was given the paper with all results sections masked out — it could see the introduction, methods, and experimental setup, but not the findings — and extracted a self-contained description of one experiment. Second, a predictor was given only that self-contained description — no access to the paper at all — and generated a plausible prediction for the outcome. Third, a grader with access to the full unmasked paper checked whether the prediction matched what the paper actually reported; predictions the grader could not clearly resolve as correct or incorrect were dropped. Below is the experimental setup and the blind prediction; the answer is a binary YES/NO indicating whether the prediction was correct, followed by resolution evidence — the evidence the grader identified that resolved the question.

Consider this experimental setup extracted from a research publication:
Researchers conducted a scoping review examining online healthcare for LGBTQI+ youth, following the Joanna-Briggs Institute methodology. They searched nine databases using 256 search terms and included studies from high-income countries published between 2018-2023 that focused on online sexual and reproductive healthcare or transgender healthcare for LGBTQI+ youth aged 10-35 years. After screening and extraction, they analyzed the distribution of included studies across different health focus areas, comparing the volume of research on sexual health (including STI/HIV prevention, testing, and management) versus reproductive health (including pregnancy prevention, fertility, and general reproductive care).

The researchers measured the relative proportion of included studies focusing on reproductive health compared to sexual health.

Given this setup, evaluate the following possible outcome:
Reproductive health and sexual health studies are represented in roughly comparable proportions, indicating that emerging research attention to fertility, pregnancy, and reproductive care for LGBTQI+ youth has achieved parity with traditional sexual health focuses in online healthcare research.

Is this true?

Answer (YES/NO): NO